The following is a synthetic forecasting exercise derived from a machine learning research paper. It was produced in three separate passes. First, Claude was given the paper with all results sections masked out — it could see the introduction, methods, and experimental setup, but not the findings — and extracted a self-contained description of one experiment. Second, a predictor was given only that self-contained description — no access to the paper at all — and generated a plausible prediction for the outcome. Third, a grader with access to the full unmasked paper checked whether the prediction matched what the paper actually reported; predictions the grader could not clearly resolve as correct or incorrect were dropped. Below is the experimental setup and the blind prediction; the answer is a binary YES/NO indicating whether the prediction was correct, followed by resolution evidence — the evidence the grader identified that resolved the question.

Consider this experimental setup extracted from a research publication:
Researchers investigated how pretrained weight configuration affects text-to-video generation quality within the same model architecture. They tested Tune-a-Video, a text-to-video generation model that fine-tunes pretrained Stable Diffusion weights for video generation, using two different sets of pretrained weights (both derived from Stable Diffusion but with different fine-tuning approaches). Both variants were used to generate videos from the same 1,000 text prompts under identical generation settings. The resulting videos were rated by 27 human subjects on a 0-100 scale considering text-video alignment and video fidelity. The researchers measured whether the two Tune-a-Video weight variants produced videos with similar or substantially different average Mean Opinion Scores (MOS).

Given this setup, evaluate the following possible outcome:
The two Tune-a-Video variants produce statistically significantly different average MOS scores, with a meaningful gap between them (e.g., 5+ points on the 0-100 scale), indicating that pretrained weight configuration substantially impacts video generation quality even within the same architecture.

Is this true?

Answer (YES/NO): NO